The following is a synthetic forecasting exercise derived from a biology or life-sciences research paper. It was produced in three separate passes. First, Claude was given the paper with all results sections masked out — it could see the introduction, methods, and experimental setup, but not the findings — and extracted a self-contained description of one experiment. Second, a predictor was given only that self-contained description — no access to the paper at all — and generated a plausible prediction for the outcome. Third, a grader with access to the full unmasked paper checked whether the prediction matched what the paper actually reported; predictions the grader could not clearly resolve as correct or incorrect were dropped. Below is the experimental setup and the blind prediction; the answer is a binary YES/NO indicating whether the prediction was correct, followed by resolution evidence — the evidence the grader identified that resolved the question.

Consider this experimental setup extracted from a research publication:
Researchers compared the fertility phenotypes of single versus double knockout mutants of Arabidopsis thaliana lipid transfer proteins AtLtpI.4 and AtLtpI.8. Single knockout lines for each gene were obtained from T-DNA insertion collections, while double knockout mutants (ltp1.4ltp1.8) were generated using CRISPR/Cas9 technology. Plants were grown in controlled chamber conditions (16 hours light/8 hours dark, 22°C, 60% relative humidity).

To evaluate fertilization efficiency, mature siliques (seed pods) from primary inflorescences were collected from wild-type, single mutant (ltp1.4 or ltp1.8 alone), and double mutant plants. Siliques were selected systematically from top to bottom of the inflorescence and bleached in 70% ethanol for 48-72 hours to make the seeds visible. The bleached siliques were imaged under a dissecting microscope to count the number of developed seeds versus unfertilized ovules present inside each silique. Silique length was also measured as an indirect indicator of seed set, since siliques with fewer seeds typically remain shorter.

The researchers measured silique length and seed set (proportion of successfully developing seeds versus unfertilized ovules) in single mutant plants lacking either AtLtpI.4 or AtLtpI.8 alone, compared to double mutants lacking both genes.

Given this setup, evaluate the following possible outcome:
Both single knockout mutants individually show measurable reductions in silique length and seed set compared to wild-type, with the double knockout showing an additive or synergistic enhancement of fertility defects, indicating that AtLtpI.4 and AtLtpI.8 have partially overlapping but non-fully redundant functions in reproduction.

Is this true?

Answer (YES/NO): NO